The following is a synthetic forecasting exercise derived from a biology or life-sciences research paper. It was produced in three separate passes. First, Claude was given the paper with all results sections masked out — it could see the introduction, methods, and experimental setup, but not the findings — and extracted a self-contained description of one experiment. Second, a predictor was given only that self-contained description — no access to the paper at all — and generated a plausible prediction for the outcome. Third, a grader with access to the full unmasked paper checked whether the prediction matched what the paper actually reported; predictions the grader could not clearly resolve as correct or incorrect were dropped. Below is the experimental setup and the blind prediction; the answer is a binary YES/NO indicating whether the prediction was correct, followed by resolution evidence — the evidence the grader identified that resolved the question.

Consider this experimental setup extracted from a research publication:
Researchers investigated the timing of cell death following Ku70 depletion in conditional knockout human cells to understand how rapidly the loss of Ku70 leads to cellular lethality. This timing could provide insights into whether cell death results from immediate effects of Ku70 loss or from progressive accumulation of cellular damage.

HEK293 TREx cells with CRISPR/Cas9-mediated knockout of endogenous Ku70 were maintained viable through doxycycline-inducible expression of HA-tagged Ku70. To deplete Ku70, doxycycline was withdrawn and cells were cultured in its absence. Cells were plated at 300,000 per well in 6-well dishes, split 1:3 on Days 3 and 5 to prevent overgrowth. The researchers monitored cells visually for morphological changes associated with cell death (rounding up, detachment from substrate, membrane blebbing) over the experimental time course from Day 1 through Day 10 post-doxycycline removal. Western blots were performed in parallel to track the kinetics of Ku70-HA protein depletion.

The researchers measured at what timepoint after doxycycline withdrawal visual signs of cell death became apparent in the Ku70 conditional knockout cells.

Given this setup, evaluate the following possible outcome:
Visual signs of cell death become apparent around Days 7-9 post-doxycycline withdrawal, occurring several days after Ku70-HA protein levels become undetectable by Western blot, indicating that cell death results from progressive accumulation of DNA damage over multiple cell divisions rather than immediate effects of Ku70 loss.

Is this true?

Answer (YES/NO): NO